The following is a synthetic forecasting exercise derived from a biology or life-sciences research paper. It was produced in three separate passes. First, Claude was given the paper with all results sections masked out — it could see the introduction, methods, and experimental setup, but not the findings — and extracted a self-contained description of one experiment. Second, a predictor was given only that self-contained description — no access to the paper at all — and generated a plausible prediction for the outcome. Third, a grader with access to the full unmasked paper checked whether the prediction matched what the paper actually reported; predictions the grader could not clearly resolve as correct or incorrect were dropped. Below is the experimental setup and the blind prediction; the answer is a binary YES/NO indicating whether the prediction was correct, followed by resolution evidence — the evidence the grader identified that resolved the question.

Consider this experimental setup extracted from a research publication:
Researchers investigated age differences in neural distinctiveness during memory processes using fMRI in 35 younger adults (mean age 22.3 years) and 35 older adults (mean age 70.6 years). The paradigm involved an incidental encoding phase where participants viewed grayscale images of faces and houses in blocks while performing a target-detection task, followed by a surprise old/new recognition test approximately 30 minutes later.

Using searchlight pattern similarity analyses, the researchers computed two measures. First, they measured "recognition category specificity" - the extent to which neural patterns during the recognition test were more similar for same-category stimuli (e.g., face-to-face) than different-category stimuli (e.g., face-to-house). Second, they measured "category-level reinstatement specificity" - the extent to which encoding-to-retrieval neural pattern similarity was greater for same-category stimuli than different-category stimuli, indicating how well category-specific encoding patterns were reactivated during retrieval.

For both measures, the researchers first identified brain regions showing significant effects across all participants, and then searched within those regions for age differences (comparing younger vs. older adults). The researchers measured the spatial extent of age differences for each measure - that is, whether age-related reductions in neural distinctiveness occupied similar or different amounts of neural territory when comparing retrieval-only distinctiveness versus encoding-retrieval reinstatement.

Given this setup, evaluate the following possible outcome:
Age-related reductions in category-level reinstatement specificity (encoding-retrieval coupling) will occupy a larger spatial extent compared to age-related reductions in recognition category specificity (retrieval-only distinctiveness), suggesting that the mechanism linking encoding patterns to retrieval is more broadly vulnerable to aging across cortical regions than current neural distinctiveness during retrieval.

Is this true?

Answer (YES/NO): NO